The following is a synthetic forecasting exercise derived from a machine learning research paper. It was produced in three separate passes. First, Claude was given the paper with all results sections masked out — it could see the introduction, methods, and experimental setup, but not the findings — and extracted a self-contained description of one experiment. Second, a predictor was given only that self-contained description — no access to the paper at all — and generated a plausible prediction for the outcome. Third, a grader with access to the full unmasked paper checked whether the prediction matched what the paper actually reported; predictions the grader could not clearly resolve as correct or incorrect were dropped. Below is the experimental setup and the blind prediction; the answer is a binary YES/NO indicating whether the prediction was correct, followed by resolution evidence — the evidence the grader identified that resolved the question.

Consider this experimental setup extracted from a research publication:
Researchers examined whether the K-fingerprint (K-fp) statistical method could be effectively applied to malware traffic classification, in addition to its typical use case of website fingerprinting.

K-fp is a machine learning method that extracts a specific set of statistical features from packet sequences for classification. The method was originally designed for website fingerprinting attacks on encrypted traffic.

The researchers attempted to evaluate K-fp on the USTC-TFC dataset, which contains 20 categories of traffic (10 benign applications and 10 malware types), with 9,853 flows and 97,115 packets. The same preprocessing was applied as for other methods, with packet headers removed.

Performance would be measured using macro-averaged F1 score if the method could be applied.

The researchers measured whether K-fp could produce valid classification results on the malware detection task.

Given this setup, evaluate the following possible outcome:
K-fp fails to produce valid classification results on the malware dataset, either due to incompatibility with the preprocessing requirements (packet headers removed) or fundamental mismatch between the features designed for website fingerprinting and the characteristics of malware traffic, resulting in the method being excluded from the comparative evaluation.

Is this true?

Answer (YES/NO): YES